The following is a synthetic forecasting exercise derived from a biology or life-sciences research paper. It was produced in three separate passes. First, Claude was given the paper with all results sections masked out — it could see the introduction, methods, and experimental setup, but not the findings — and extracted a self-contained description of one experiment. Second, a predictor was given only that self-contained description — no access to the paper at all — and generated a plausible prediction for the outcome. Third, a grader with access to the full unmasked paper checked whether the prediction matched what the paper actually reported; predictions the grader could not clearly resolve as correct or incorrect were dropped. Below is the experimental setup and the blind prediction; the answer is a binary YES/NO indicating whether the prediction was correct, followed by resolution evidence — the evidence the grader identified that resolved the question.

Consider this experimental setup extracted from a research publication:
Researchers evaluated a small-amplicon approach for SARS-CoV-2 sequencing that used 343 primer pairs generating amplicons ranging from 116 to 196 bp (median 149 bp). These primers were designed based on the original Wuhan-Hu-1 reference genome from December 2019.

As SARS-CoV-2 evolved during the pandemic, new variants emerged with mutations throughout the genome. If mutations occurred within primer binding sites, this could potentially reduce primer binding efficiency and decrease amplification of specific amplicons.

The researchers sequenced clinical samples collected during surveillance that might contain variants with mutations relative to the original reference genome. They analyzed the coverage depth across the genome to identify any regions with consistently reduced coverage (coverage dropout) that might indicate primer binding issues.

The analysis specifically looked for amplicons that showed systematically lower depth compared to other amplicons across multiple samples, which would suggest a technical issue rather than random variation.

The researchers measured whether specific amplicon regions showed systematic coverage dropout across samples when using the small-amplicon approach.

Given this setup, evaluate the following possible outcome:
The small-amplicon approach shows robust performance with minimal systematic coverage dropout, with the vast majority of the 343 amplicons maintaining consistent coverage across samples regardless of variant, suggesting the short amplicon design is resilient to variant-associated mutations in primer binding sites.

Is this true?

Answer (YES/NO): NO